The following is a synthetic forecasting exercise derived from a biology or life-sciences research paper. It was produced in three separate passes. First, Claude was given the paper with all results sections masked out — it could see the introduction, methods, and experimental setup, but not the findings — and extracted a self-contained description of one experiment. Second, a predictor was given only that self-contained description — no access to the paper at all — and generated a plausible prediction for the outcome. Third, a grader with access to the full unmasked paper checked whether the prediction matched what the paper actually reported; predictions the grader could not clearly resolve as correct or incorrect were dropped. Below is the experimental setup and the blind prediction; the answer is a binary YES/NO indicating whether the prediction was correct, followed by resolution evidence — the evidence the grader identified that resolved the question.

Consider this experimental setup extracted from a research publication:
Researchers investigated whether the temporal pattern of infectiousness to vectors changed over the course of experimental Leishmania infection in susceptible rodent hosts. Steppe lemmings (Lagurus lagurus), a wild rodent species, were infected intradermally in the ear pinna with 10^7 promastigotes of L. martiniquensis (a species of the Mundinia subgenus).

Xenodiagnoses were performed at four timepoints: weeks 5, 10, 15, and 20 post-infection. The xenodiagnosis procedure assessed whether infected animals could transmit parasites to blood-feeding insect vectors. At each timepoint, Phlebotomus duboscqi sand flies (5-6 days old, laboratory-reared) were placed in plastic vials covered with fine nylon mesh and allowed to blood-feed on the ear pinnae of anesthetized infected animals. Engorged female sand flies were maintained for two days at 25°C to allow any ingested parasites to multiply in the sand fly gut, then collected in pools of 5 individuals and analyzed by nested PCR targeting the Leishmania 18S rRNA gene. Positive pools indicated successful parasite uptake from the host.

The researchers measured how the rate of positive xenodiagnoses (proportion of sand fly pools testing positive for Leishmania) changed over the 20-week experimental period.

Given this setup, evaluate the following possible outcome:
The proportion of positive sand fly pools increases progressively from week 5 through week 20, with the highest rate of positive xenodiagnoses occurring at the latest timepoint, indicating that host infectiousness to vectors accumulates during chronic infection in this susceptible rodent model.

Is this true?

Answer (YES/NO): NO